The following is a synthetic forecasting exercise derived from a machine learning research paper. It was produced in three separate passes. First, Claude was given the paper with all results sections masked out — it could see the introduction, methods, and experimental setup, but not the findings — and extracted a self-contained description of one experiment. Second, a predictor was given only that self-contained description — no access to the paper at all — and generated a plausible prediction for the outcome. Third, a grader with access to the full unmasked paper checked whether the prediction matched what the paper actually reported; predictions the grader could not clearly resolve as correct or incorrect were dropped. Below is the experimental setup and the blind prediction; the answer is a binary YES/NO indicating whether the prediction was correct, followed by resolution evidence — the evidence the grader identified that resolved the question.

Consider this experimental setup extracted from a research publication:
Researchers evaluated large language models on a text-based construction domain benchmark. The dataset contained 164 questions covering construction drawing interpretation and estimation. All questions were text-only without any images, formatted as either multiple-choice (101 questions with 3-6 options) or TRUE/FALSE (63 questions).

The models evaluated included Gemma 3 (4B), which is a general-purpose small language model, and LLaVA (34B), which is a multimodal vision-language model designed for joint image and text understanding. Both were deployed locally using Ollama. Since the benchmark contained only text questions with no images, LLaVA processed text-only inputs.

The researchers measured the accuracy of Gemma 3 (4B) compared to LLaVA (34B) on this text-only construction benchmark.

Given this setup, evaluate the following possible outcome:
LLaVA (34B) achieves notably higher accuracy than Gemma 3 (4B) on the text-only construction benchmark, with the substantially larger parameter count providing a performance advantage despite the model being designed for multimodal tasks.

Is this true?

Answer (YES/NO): NO